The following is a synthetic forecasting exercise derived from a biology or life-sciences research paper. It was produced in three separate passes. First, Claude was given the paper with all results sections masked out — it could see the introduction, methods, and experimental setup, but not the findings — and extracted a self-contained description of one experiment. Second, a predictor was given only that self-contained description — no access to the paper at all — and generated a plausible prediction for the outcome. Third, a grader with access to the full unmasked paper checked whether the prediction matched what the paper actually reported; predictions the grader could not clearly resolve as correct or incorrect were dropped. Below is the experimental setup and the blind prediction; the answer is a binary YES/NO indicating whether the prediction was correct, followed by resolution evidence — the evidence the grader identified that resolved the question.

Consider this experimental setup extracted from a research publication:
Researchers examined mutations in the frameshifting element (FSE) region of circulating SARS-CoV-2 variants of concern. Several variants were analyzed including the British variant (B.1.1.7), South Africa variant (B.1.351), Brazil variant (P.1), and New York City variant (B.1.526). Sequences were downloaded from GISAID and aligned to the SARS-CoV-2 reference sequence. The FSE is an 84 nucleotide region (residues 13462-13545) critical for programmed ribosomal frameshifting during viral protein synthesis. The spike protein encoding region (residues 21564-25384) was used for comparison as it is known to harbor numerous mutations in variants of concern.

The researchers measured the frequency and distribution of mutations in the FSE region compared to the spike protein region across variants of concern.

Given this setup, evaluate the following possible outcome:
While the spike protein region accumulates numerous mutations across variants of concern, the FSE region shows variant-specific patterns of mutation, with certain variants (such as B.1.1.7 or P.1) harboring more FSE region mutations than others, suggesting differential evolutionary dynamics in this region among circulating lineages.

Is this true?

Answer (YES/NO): NO